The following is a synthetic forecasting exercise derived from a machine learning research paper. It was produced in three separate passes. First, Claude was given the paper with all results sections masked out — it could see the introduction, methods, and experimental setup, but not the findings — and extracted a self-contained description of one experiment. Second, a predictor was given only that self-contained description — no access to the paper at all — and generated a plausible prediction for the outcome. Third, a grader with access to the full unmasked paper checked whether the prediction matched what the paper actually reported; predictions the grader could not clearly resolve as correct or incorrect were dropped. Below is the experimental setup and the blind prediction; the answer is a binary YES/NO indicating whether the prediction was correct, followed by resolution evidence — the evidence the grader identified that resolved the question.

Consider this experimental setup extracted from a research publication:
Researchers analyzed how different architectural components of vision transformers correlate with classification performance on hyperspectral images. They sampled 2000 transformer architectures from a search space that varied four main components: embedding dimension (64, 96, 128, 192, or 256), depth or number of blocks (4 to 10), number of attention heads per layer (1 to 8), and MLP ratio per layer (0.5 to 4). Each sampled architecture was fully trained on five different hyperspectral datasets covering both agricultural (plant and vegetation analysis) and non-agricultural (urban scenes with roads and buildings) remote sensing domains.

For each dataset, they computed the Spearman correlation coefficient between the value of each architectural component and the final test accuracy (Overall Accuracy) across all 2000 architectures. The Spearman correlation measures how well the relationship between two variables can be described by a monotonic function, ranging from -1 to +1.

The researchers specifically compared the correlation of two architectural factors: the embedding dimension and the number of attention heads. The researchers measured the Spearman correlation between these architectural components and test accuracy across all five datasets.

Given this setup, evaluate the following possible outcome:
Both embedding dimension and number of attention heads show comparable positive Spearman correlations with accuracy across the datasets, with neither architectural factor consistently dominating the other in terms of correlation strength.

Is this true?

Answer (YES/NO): NO